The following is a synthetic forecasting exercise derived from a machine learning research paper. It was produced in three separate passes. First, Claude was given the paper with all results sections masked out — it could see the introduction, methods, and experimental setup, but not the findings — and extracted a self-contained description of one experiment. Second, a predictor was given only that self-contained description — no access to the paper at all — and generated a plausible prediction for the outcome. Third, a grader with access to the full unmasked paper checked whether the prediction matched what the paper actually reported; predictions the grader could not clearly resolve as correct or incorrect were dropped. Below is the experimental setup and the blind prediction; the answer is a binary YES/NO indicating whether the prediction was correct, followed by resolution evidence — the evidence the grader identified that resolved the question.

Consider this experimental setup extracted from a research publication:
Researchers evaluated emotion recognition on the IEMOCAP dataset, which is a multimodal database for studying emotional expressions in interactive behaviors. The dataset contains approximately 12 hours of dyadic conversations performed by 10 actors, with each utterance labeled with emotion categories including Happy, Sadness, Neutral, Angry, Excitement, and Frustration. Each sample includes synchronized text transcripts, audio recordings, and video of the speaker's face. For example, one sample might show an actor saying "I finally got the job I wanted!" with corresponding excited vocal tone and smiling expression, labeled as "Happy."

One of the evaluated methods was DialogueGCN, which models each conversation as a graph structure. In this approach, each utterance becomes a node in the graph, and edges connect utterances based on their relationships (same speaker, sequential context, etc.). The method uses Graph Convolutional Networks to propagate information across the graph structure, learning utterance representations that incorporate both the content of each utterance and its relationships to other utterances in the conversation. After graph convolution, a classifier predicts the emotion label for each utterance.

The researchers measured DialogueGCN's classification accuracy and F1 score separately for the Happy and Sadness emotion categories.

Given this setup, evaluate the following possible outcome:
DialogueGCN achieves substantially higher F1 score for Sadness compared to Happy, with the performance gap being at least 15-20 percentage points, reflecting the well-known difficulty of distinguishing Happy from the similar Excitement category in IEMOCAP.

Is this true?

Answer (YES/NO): YES